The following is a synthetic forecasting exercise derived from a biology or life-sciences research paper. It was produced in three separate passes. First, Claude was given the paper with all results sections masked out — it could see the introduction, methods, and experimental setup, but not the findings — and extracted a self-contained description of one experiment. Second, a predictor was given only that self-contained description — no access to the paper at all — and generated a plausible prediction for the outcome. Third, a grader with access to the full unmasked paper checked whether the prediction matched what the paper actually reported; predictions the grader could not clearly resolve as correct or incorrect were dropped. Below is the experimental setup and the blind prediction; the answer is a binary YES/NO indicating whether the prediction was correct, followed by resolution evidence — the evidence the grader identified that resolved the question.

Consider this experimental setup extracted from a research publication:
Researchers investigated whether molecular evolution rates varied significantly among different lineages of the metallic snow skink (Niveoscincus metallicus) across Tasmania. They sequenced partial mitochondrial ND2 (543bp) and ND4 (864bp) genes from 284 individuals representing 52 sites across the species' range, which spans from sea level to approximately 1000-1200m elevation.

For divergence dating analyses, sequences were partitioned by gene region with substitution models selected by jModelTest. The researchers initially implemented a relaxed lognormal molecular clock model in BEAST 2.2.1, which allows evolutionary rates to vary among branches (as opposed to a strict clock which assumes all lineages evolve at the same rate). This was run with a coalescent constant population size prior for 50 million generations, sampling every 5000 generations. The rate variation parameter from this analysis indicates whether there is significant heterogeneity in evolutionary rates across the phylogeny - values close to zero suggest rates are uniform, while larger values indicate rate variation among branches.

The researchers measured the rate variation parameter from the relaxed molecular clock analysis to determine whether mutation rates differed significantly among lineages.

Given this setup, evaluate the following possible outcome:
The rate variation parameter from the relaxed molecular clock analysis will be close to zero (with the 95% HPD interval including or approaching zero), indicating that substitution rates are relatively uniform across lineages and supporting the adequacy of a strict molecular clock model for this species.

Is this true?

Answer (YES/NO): YES